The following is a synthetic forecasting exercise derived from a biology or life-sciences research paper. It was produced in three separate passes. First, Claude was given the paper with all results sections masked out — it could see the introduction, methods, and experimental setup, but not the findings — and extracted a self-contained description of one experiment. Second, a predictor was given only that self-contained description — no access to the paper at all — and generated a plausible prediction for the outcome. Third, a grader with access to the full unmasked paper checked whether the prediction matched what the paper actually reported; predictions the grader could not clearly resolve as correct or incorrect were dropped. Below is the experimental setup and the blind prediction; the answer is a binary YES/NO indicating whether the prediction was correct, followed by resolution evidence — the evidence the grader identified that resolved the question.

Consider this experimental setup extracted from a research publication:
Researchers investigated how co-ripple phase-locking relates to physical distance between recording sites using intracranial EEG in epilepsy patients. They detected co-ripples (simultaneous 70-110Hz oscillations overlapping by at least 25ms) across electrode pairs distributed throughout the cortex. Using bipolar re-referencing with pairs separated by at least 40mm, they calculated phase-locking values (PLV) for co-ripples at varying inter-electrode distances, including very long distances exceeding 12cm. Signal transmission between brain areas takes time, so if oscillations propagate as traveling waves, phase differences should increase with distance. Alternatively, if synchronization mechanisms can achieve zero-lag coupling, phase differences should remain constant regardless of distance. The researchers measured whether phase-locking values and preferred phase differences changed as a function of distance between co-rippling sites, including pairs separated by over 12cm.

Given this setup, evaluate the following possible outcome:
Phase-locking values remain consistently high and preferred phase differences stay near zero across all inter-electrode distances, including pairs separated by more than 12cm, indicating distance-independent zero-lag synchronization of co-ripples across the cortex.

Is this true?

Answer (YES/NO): YES